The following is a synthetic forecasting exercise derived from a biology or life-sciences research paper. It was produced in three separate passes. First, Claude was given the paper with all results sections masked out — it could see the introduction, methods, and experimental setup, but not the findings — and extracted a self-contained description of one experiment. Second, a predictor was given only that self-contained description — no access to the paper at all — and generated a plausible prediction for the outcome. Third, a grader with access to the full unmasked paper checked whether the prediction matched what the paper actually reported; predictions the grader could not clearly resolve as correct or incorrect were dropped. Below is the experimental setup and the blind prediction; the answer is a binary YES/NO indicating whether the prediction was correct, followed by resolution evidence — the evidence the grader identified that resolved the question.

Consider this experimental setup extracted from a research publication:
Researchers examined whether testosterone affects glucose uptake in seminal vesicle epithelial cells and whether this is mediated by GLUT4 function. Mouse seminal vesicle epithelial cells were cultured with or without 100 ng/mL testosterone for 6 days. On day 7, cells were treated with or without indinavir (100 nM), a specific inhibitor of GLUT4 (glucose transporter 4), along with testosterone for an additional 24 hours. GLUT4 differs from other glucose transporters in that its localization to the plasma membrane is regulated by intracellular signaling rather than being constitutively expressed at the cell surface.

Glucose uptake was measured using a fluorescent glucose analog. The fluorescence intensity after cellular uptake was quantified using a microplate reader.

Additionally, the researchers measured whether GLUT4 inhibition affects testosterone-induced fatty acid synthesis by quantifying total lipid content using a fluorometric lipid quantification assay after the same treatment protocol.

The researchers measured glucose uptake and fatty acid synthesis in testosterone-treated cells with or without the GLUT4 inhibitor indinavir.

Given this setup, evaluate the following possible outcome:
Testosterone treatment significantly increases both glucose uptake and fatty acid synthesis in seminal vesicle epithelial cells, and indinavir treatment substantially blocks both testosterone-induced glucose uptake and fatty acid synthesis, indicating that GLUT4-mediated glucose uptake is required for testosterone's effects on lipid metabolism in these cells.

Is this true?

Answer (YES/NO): YES